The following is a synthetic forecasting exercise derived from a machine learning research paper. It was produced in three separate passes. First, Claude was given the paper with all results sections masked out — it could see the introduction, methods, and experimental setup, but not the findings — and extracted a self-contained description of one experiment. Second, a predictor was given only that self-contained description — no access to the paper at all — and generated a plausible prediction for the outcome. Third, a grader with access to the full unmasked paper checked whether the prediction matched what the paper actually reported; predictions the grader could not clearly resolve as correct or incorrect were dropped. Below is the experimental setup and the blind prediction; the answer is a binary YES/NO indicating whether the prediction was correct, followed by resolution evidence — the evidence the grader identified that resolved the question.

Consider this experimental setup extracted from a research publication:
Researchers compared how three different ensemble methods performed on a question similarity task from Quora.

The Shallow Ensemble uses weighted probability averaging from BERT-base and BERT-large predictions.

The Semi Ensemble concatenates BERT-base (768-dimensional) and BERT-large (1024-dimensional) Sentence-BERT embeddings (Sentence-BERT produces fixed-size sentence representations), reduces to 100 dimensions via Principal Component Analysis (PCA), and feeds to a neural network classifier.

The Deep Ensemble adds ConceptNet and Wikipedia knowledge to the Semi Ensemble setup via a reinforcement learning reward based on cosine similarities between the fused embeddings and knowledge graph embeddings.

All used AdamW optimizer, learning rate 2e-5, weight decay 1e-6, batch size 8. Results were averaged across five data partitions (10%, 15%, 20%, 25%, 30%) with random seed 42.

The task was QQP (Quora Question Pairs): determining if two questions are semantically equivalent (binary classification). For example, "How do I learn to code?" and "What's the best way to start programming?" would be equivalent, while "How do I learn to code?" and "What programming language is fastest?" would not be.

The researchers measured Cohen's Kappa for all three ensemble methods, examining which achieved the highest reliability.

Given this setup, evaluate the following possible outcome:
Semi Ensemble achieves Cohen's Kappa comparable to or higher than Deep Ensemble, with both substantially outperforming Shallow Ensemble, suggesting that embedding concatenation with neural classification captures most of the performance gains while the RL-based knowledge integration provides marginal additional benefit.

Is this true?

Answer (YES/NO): NO